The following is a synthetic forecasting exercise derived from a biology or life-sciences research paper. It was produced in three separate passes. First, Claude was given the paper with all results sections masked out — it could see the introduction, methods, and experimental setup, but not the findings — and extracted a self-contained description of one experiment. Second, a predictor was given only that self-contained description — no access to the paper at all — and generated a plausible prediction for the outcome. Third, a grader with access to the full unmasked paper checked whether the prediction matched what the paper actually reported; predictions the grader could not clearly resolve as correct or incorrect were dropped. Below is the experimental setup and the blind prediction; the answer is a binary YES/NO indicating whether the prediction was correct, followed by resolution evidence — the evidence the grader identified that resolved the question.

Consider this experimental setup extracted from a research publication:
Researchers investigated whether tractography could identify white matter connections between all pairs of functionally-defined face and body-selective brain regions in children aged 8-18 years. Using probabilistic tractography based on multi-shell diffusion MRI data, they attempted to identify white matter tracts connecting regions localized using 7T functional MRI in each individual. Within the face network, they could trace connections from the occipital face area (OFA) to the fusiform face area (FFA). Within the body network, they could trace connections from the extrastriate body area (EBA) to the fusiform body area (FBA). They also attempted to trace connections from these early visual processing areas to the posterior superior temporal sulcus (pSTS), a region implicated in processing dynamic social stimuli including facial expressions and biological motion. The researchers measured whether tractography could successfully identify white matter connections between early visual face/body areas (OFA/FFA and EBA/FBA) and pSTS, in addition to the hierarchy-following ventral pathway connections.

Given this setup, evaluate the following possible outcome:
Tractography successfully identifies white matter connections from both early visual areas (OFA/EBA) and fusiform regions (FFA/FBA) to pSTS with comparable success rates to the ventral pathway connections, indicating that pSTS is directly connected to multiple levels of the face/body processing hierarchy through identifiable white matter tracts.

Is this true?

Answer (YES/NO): NO